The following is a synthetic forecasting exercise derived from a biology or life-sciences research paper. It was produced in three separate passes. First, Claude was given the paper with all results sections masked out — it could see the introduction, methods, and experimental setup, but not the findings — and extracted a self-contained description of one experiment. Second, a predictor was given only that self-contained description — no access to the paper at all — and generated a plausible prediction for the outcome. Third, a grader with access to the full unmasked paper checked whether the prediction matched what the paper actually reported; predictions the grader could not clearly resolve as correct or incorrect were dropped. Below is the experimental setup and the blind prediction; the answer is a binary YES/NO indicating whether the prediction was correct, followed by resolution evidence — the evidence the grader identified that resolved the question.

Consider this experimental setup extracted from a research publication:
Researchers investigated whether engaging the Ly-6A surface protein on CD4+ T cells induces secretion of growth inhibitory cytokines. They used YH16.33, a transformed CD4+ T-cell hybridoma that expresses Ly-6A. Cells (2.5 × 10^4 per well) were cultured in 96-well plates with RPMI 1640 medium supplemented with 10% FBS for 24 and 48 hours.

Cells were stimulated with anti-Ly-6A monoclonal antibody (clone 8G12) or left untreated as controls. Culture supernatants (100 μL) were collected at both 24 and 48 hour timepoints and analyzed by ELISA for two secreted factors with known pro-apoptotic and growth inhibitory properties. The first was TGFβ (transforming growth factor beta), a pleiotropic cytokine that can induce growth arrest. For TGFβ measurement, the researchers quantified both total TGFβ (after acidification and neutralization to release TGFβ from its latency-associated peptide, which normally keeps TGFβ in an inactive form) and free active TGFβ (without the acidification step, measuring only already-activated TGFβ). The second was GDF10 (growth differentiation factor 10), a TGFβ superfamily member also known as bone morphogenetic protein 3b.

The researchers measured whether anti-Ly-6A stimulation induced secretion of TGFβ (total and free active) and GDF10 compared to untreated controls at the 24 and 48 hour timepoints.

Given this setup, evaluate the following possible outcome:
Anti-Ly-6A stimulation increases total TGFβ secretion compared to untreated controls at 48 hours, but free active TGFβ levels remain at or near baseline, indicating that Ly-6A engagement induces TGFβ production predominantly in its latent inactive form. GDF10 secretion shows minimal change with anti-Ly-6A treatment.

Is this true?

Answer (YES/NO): NO